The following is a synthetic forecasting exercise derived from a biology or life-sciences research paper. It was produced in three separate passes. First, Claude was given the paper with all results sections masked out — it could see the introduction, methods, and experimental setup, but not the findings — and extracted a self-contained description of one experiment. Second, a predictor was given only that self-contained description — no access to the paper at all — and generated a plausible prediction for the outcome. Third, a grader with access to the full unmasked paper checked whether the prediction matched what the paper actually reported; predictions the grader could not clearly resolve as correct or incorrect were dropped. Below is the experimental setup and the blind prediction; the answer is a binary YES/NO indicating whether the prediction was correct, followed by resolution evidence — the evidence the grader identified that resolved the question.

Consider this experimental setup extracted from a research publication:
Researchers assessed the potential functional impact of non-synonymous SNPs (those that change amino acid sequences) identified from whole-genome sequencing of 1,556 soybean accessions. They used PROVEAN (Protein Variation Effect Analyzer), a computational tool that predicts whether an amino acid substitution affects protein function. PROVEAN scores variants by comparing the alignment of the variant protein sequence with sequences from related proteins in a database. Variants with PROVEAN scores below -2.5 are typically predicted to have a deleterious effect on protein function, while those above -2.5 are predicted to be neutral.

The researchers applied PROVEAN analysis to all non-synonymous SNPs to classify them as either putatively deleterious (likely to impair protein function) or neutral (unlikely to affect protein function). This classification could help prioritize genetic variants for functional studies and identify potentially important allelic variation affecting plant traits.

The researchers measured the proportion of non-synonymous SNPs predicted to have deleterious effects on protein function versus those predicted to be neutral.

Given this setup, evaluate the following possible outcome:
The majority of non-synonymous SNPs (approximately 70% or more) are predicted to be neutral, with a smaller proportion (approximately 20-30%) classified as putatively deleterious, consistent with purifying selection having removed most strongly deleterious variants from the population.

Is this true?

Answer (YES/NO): NO